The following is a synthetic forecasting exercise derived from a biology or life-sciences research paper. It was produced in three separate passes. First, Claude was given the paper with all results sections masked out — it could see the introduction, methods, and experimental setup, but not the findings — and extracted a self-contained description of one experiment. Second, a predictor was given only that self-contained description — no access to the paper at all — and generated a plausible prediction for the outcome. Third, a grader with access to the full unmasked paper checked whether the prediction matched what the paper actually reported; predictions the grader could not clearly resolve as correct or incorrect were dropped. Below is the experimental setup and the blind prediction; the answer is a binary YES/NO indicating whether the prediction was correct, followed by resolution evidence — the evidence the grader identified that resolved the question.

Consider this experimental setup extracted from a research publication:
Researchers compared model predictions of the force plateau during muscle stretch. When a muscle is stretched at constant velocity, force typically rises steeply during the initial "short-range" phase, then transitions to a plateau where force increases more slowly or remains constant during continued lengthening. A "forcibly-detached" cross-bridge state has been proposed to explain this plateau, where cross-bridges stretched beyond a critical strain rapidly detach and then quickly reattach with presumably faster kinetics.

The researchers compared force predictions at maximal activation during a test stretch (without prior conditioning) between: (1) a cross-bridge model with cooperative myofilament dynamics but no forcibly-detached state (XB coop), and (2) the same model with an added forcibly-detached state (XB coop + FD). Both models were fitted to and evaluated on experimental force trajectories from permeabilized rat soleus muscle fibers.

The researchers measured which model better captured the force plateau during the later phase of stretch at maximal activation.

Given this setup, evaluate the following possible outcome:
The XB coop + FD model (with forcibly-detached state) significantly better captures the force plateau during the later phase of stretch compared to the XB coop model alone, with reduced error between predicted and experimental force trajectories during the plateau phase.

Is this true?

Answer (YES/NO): NO